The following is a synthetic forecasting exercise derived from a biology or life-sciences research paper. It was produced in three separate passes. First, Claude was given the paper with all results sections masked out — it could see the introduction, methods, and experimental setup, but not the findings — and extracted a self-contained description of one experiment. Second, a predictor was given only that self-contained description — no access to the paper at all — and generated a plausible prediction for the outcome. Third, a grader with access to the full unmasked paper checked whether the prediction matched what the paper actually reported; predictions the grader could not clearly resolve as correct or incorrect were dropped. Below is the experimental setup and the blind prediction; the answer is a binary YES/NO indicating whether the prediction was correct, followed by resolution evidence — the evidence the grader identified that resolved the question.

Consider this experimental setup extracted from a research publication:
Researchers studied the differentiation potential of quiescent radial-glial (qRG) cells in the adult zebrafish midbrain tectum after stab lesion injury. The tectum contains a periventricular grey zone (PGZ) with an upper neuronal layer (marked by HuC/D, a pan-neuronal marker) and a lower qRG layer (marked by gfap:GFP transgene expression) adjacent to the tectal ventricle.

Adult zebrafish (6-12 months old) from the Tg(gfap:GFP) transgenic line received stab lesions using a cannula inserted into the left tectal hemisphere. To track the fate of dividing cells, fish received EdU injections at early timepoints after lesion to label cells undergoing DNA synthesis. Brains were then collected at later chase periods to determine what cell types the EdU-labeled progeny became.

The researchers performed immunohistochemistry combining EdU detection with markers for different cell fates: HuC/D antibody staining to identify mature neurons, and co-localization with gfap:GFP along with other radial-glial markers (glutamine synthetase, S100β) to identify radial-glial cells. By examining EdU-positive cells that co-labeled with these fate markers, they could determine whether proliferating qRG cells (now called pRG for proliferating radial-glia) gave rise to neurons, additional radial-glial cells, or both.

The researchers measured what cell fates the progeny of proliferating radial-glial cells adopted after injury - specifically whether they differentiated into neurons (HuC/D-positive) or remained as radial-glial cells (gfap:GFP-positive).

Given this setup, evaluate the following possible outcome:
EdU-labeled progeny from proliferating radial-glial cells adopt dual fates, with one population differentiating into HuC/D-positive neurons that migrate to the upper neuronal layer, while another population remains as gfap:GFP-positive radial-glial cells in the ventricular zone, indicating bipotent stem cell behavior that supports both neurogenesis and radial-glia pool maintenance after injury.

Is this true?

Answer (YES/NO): NO